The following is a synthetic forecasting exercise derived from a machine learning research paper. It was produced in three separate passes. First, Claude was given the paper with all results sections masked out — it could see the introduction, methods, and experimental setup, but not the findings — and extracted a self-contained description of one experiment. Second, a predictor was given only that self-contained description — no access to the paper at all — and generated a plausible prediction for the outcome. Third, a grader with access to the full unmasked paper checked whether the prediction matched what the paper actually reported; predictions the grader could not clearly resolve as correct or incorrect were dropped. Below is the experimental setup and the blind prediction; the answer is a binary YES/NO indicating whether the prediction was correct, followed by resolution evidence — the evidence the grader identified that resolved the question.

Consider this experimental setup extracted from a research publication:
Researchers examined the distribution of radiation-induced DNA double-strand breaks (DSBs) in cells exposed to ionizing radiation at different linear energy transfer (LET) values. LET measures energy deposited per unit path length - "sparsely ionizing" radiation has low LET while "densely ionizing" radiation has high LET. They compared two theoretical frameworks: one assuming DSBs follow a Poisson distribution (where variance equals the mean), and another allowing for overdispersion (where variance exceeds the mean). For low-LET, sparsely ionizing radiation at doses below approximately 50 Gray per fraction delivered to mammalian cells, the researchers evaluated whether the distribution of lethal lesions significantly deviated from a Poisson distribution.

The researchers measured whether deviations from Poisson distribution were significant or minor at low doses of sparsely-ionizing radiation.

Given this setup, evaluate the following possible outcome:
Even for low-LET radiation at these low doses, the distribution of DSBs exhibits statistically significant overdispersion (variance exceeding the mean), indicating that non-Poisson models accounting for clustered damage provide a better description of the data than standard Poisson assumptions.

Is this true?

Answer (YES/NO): NO